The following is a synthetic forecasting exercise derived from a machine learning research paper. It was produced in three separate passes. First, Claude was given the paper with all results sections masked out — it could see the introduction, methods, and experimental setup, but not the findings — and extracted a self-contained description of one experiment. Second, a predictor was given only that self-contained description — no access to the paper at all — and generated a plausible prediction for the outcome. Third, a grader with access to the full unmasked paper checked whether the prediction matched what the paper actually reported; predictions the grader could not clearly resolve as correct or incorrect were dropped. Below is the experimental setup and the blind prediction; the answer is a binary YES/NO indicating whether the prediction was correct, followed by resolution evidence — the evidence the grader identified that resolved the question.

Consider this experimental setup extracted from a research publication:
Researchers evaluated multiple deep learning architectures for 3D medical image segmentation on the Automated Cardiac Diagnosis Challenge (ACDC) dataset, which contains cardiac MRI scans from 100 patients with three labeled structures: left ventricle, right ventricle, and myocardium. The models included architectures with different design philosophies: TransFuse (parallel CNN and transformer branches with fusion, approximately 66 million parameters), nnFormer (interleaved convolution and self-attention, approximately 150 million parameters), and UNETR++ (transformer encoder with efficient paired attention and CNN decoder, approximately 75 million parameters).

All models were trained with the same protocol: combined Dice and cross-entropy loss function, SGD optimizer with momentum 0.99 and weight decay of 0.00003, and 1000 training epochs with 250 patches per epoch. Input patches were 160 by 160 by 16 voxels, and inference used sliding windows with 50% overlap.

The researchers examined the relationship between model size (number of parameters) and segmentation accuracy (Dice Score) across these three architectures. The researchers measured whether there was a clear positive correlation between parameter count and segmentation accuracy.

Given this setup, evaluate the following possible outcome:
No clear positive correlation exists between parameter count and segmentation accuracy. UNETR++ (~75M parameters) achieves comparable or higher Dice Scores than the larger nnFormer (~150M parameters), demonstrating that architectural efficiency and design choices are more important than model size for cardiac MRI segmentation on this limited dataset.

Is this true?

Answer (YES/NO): YES